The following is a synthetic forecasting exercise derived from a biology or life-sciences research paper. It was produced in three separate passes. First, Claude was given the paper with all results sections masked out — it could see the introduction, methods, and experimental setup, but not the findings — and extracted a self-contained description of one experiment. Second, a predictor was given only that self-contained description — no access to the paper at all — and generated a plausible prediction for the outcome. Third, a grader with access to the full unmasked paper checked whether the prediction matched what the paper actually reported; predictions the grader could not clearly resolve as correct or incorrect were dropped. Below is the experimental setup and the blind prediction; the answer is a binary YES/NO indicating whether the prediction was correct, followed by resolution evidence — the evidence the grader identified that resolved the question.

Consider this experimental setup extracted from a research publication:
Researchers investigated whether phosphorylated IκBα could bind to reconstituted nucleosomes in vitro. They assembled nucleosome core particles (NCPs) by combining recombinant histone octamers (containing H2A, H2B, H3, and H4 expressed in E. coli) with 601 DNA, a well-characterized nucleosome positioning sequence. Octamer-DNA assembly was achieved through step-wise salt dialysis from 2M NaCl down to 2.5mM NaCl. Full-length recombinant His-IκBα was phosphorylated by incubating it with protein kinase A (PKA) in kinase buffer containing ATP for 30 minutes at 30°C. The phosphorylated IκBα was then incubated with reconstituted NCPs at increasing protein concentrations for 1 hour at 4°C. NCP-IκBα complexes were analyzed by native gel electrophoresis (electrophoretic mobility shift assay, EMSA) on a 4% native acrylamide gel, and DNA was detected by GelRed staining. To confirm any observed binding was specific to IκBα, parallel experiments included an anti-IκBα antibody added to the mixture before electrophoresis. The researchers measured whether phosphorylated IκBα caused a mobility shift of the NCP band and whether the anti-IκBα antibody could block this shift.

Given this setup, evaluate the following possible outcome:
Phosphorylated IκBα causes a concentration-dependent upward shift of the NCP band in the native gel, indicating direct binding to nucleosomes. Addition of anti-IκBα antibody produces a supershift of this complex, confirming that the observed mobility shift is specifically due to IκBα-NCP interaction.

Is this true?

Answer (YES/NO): NO